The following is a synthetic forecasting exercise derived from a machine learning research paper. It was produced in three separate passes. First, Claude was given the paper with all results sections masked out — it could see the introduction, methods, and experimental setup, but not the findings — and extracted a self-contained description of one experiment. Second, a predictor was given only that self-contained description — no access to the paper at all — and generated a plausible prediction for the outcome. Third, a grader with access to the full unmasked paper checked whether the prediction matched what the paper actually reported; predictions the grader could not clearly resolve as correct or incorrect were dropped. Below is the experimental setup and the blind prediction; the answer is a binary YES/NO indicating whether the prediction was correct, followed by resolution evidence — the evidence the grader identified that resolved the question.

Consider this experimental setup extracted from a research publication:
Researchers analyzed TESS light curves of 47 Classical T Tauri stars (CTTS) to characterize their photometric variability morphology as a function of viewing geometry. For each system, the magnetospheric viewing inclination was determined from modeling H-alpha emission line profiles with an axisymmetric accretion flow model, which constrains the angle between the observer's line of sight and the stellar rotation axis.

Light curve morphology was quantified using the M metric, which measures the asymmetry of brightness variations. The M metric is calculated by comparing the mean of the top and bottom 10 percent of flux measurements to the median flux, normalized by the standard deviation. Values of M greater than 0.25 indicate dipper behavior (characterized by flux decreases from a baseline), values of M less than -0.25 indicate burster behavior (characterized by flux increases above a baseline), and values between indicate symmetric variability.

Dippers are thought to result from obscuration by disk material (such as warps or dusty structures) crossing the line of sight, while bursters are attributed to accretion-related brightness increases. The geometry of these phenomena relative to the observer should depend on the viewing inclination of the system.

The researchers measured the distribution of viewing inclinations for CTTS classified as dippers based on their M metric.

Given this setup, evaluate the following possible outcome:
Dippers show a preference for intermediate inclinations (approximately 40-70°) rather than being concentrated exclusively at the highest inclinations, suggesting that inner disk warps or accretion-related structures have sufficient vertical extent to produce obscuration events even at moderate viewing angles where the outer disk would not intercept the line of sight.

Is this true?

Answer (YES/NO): NO